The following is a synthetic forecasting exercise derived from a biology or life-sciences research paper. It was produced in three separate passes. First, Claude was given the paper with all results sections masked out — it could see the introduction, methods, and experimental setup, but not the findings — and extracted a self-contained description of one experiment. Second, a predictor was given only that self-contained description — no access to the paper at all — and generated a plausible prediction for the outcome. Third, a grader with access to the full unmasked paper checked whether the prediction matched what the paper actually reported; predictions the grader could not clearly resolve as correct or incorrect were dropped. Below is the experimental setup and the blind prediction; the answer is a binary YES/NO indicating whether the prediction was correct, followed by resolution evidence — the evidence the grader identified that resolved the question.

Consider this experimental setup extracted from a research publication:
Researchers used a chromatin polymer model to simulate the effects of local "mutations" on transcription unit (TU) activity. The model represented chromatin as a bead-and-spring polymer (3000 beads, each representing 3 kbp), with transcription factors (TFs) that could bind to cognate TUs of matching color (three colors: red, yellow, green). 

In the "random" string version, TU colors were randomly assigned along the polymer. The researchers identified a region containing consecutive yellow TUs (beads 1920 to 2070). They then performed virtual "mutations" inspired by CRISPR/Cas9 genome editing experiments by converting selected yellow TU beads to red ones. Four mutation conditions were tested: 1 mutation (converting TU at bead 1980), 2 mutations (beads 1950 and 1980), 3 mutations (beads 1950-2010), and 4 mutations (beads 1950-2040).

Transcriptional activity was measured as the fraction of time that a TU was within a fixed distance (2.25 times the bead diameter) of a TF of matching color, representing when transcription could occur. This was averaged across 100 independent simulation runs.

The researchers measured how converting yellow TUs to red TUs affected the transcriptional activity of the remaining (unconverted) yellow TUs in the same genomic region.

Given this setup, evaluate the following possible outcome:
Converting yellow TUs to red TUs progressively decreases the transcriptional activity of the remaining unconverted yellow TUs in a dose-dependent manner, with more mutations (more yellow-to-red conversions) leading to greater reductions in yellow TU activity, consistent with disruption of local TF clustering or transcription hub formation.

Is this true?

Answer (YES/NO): YES